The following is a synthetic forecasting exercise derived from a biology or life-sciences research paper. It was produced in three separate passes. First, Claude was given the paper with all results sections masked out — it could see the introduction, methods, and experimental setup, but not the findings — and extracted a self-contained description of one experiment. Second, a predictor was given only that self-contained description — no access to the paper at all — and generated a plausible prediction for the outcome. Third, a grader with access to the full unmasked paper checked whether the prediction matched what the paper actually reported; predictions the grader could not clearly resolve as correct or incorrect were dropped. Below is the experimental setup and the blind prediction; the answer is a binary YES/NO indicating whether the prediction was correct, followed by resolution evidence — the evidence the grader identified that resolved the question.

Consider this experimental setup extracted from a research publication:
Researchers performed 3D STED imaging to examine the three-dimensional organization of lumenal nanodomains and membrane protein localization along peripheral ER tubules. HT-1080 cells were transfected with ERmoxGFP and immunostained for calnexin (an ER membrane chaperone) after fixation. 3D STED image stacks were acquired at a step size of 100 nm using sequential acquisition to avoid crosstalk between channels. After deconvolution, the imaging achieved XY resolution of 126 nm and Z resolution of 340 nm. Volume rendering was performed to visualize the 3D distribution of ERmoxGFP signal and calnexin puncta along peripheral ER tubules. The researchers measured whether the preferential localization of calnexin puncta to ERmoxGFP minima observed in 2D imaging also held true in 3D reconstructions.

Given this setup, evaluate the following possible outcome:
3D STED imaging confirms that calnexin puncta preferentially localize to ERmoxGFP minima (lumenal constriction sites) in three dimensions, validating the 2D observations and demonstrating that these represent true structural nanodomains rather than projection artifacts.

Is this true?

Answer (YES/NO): YES